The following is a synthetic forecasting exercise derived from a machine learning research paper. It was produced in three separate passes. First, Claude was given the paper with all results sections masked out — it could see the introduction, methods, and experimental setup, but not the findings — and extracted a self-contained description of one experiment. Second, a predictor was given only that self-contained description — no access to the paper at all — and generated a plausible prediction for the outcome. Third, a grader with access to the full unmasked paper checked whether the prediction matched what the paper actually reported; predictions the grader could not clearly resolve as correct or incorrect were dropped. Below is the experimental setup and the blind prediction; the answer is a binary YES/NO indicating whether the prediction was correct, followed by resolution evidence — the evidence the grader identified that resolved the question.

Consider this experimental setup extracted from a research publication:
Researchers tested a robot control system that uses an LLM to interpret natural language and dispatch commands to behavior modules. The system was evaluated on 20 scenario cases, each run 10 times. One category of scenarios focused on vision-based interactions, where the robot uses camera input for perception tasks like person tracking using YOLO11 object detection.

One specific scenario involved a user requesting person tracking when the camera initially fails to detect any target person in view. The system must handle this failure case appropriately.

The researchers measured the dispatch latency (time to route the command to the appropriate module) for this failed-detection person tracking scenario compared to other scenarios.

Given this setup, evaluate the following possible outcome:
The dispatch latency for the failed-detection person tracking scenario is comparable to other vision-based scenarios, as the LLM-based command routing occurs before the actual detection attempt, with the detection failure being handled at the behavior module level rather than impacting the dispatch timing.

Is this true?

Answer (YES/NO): NO